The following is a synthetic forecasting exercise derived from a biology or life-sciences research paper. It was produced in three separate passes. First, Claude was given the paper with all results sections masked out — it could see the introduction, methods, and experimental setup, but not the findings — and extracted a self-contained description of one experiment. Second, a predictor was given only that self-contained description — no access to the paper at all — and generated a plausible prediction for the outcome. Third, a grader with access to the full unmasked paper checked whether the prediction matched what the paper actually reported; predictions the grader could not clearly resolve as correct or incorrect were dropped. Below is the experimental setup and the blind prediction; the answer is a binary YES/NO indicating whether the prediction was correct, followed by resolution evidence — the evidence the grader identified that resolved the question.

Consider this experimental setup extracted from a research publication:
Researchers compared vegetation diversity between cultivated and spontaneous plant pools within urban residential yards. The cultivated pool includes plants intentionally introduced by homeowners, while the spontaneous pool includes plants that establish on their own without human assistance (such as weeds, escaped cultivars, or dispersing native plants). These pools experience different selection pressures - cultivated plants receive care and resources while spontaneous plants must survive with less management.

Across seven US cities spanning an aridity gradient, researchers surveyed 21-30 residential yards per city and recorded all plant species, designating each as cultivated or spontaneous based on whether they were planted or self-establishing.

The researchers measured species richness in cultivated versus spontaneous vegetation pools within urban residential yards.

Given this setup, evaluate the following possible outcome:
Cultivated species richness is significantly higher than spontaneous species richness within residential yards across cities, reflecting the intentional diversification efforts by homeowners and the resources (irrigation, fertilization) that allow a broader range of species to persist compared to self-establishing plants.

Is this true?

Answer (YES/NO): YES